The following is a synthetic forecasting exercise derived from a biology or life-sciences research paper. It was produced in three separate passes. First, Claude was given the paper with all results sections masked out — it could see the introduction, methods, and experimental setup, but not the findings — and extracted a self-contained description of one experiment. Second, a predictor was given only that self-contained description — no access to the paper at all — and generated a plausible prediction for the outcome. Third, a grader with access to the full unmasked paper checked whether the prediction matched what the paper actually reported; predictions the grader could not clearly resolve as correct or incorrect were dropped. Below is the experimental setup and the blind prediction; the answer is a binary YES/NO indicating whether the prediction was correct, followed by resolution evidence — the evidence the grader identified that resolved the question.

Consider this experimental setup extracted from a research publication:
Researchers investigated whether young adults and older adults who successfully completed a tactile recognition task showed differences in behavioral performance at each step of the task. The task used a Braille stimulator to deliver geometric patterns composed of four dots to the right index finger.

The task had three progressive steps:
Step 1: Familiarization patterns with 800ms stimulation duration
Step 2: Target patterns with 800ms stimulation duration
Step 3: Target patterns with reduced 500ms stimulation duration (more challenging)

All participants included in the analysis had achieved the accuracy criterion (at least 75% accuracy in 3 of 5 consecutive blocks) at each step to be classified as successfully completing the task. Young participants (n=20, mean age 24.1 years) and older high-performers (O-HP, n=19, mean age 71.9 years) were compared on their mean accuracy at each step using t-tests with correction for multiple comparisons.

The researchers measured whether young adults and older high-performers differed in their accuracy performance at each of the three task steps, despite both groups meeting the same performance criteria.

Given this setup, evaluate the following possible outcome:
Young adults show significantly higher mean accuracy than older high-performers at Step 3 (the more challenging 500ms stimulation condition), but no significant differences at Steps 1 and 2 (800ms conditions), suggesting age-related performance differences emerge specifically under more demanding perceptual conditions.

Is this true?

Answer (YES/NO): NO